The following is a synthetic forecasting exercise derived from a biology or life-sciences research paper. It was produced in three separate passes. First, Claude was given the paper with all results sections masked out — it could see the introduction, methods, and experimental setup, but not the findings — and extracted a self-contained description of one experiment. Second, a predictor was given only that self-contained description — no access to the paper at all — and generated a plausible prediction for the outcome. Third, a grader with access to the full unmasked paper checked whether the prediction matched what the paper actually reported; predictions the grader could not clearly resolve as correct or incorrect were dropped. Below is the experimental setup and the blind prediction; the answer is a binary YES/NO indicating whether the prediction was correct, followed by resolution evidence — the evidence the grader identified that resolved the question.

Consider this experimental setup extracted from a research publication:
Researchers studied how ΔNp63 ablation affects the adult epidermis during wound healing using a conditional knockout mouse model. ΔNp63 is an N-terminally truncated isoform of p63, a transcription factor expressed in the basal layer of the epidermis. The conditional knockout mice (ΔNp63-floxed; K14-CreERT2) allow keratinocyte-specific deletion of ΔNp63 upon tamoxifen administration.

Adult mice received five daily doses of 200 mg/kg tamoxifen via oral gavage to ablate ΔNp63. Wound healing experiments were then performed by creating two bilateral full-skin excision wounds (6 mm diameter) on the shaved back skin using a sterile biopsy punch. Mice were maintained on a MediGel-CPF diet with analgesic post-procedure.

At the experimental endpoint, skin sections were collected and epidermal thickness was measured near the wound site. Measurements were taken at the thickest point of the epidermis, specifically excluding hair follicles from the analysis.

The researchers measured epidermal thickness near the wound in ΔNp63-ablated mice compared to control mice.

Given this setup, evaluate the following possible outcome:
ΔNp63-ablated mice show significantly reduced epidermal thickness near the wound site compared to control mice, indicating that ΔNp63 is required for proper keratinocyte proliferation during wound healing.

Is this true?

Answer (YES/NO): NO